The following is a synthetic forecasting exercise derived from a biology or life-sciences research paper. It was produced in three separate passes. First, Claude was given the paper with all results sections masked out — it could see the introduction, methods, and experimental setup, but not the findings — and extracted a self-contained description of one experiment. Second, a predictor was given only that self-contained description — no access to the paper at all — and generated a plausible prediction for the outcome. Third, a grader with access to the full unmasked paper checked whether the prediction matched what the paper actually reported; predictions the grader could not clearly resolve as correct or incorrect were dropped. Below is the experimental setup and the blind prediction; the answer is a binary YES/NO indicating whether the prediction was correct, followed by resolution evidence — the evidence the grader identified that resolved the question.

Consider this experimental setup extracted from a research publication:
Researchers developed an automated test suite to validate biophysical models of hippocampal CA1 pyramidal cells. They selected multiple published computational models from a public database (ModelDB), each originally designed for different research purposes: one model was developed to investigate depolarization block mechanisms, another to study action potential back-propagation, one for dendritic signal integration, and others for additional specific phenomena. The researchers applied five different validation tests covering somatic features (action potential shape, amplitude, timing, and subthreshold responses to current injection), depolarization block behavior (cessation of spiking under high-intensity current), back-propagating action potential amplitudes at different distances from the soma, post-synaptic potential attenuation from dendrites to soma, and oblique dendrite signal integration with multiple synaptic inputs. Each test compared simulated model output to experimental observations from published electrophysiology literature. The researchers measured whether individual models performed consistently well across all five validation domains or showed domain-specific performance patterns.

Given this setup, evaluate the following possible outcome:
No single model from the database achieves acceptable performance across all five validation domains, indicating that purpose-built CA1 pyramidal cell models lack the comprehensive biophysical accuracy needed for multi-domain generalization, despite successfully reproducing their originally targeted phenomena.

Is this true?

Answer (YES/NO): YES